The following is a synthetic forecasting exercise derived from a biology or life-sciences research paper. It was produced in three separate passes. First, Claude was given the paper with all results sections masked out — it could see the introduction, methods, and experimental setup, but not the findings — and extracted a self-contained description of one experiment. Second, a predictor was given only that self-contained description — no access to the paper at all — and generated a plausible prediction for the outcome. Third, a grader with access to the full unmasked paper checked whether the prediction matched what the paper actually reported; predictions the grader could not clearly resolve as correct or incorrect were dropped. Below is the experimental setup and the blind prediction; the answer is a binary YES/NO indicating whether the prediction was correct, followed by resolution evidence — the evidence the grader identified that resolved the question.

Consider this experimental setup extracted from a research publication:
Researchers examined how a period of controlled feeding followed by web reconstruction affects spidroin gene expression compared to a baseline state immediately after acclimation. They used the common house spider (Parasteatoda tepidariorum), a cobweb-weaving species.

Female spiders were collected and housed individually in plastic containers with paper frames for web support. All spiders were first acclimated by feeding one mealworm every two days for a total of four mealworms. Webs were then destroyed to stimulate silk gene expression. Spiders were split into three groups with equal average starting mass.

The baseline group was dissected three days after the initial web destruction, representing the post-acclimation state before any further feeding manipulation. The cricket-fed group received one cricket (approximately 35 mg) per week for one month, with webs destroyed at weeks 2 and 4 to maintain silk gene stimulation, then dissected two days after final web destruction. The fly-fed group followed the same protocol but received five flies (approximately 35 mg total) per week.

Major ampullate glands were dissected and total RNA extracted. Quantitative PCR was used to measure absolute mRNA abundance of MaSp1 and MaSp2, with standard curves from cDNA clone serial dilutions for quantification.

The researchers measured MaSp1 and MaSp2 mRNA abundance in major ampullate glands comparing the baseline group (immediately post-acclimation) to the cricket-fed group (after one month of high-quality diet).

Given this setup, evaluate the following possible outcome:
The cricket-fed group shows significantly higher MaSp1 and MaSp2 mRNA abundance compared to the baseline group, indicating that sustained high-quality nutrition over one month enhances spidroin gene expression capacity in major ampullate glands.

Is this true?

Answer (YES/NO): NO